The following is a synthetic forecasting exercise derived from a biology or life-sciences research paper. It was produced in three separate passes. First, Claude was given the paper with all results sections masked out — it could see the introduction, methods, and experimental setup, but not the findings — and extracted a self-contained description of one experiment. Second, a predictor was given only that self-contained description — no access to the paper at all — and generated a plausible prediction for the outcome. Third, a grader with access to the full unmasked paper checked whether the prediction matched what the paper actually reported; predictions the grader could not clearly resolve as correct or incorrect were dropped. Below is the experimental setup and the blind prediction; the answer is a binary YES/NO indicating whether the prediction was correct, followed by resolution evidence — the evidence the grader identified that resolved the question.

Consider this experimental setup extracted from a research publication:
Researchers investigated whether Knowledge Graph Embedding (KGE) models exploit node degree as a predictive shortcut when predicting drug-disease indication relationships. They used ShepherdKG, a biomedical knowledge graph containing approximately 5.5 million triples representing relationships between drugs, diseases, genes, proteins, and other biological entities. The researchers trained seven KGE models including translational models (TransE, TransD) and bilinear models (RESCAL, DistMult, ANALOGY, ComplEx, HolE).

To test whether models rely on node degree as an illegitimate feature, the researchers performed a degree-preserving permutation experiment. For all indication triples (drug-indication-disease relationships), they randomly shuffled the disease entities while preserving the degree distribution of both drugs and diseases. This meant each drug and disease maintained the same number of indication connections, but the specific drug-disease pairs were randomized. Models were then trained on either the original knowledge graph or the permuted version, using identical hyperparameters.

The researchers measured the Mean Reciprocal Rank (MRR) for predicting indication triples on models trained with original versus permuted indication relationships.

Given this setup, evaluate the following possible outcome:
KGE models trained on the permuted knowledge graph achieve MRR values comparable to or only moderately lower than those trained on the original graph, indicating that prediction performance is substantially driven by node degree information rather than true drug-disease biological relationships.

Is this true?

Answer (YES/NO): NO